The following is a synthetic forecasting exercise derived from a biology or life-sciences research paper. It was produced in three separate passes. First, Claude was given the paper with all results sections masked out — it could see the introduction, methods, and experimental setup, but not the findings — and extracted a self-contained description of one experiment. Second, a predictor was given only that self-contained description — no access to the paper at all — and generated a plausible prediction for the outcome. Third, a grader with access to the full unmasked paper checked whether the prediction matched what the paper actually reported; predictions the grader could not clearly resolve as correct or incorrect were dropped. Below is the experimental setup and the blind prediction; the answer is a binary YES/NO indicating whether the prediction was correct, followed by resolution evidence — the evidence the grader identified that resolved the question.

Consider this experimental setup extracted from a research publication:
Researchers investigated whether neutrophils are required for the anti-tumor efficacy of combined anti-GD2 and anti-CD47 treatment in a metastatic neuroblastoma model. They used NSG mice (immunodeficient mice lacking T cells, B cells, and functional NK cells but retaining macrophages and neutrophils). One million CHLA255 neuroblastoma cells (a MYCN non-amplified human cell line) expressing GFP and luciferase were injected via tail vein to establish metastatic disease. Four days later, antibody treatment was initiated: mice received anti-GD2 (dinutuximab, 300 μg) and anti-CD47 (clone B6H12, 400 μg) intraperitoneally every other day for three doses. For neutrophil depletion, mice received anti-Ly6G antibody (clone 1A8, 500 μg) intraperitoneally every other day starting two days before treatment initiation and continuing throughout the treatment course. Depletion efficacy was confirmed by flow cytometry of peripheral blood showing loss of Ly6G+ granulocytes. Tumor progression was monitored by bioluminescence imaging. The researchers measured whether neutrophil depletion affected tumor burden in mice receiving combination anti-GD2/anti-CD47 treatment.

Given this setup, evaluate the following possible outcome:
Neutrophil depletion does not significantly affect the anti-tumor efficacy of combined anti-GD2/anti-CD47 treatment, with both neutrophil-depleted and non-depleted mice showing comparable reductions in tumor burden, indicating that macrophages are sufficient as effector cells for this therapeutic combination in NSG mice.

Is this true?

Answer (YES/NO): YES